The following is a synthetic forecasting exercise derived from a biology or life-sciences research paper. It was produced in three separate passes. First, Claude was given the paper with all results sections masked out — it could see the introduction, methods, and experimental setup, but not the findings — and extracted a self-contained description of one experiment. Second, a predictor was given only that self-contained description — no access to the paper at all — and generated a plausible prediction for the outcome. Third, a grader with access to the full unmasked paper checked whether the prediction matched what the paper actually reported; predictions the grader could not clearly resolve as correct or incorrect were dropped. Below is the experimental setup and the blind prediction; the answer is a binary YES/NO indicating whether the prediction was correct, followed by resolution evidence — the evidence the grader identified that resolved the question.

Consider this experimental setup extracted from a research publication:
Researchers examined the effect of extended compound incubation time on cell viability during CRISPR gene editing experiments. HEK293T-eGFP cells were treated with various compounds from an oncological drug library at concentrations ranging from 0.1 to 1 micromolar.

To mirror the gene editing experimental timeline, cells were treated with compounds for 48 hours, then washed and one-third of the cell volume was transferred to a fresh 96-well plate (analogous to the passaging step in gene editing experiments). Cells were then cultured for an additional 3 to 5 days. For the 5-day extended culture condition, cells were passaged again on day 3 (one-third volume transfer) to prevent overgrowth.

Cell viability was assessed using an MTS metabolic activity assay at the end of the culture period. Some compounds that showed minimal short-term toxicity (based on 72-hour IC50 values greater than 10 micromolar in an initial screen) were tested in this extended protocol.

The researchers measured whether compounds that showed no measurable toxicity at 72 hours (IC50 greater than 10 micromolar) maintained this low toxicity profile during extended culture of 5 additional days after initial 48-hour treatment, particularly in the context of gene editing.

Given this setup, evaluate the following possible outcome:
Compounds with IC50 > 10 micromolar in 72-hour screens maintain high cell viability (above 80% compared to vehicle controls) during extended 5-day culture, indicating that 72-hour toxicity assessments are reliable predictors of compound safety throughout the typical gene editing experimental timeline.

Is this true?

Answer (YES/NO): NO